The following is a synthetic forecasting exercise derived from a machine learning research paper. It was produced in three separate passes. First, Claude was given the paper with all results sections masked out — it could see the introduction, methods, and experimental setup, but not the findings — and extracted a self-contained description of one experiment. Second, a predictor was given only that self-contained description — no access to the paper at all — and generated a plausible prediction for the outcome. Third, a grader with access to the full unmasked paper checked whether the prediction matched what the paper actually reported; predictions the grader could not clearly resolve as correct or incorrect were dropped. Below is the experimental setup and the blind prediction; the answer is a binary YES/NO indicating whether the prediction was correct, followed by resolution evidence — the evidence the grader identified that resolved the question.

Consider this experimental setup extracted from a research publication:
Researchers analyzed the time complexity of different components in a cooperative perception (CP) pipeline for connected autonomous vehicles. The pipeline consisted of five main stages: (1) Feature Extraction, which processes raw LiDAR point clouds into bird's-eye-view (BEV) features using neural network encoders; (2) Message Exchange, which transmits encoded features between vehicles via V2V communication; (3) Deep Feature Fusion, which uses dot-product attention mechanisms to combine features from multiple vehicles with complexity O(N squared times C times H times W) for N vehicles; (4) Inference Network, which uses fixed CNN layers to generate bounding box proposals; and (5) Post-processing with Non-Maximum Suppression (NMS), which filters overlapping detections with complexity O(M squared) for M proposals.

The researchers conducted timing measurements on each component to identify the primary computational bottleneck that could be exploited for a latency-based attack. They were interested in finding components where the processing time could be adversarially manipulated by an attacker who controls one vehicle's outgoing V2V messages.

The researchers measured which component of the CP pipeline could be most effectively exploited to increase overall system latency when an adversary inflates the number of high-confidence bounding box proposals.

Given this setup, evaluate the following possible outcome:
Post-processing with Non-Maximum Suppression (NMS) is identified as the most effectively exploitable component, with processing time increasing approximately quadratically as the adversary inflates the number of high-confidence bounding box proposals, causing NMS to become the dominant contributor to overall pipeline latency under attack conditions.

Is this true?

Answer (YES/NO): YES